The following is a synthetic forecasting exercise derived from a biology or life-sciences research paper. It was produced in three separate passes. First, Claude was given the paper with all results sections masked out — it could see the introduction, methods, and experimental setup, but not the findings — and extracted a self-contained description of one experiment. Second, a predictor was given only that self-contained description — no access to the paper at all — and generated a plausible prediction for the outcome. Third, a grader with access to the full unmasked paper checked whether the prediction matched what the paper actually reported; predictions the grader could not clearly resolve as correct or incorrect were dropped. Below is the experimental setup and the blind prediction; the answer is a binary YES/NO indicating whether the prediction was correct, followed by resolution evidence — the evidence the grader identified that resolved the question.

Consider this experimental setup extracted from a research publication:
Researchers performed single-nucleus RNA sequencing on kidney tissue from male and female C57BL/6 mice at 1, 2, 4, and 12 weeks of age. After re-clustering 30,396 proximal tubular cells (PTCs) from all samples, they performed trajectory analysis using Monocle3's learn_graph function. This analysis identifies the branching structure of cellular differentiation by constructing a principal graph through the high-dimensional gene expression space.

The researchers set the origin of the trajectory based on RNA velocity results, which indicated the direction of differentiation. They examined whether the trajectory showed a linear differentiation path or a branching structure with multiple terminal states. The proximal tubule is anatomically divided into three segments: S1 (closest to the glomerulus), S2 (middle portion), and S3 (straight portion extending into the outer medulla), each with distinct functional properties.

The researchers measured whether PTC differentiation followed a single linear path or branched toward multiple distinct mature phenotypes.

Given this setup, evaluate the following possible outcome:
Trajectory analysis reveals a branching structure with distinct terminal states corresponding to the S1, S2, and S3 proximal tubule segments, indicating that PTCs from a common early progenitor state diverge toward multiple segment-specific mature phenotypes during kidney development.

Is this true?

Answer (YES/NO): NO